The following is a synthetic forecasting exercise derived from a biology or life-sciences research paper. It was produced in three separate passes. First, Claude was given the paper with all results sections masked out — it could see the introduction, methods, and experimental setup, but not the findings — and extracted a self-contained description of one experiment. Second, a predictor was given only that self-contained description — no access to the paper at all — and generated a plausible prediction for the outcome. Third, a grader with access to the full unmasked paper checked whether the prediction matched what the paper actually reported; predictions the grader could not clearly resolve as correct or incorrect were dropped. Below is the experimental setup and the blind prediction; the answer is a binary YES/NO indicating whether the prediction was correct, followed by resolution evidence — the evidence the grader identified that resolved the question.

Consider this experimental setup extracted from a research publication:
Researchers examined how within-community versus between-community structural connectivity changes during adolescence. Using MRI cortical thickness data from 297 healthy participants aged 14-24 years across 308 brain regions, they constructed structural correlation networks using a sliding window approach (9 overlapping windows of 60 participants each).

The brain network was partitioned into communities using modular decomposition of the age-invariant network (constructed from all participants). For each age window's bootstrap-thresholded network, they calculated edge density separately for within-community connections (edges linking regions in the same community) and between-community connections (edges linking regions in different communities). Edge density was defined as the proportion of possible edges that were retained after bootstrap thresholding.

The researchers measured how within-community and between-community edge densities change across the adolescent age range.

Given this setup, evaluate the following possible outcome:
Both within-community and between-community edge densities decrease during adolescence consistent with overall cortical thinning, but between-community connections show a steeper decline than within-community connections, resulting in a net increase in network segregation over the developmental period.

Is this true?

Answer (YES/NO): NO